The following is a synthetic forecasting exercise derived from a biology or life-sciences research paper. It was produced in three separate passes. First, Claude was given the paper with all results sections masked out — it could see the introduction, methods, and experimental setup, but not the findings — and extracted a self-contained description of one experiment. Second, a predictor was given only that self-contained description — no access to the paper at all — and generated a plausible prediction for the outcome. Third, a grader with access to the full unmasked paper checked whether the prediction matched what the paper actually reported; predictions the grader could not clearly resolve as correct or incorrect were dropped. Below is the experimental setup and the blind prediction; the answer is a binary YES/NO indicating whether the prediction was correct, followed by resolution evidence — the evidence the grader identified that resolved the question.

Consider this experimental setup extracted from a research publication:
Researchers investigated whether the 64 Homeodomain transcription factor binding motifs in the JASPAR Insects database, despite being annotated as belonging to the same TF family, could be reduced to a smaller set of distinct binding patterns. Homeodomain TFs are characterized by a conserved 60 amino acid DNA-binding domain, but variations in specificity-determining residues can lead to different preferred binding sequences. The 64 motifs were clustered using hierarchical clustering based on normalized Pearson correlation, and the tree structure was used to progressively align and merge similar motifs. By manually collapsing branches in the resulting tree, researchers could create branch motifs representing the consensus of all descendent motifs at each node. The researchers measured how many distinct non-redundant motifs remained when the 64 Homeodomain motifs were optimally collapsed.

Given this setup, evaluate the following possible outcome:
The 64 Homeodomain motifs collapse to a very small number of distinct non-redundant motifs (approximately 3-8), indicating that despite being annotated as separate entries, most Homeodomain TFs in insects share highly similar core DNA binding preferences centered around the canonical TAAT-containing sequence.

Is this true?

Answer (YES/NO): NO